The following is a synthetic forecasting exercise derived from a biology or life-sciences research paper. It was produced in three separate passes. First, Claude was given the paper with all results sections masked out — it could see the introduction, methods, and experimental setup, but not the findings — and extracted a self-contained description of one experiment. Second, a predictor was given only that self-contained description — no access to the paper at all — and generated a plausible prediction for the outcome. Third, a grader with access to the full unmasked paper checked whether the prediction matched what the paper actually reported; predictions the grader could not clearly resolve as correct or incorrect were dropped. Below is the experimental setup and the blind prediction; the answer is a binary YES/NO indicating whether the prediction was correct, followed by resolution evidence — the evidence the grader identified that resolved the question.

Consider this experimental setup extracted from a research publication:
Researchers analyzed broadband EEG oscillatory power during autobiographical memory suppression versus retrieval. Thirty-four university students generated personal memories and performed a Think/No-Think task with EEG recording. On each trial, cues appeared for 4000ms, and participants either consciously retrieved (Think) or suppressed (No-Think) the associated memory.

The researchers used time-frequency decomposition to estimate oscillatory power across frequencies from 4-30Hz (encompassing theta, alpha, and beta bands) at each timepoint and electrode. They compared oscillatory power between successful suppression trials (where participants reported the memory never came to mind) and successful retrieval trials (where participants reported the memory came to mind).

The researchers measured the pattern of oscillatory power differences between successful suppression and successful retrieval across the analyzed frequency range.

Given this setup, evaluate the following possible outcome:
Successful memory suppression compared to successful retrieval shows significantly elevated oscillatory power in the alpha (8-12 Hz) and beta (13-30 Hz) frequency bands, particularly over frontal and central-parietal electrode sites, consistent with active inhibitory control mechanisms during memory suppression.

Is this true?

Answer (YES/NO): NO